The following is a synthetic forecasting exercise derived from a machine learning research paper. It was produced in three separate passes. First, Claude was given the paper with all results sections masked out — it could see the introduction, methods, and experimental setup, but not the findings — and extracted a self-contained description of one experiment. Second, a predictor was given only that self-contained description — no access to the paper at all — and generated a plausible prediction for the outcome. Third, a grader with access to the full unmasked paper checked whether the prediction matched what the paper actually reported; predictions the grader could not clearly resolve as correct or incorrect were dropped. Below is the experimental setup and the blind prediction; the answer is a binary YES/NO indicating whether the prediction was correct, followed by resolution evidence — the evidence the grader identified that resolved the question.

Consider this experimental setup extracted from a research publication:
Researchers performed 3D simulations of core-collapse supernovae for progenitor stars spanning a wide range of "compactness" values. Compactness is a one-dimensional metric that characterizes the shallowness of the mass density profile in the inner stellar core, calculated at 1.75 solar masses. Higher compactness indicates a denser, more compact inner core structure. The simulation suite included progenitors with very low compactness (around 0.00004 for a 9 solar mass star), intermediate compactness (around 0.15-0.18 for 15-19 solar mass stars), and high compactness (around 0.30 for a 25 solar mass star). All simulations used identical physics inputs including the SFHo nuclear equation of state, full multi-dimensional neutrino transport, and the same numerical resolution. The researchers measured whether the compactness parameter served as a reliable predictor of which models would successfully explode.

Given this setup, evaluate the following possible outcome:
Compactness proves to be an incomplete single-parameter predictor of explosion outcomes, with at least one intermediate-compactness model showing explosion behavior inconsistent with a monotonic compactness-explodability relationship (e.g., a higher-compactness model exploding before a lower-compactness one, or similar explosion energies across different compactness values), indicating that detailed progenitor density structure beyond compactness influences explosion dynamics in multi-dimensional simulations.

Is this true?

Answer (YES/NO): YES